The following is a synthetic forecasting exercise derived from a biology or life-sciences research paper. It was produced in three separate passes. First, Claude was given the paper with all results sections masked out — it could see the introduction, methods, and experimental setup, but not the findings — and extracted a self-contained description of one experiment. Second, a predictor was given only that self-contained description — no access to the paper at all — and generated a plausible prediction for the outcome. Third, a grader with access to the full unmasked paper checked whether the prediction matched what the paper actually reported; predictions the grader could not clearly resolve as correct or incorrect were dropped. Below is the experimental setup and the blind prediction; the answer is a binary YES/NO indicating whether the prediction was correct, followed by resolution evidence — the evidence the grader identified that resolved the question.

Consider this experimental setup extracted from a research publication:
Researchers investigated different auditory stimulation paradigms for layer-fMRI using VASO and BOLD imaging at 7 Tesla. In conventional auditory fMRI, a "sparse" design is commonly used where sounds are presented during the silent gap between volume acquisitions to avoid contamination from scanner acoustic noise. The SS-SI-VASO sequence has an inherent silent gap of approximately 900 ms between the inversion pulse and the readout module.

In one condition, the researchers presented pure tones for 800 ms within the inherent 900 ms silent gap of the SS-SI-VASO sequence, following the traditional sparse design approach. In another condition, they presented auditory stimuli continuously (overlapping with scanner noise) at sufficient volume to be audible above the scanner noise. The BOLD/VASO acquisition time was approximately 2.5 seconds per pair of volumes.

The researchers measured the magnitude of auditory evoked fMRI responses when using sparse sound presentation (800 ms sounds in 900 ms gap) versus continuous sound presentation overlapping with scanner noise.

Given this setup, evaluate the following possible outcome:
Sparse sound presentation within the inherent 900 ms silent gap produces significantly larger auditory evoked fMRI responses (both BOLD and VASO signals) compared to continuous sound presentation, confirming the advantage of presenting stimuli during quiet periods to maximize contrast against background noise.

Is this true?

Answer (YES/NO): NO